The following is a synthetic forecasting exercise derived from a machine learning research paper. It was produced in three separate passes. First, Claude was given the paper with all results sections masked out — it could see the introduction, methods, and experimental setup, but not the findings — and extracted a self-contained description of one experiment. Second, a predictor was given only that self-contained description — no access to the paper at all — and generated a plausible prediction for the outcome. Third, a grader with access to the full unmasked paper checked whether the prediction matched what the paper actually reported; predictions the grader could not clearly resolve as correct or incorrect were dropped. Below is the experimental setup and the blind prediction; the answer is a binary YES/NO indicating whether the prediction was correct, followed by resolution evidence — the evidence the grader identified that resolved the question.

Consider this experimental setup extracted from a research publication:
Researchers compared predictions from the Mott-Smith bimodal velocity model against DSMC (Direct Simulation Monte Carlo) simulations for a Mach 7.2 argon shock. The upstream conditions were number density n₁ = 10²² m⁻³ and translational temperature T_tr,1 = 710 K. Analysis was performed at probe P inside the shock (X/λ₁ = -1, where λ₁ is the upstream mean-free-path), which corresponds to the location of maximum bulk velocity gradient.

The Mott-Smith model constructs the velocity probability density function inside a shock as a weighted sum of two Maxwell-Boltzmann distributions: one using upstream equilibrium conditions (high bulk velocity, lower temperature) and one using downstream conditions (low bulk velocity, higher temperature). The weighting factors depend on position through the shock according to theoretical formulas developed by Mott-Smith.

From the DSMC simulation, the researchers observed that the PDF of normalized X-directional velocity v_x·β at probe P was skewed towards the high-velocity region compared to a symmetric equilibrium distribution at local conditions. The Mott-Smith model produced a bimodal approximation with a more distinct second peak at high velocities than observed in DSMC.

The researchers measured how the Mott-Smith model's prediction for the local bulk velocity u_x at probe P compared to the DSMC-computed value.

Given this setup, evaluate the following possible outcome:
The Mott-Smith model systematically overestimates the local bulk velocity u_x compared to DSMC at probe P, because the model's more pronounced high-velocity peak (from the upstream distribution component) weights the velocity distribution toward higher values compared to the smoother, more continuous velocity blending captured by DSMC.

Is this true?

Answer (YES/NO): NO